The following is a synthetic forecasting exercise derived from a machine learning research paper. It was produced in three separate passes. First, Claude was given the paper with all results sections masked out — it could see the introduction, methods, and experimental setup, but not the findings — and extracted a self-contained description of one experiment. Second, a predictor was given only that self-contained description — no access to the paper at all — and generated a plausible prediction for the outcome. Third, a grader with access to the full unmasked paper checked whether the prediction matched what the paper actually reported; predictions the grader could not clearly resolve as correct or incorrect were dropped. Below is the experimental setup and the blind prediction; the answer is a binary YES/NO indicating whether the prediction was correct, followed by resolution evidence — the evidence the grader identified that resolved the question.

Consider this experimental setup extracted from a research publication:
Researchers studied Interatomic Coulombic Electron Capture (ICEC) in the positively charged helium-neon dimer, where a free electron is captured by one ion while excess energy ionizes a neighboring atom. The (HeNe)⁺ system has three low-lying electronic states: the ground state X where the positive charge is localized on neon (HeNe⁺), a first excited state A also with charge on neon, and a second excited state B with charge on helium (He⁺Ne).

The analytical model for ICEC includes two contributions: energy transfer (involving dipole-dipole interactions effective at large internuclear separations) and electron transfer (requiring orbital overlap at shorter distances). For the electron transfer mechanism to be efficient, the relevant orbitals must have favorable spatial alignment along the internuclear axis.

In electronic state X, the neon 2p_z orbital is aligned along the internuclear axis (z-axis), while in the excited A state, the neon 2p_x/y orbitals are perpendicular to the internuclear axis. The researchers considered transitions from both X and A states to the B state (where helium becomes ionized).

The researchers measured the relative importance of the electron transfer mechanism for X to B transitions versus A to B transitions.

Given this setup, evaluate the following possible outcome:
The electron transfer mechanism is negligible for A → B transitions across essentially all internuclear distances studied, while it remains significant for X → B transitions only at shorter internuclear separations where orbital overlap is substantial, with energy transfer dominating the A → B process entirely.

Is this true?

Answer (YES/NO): YES